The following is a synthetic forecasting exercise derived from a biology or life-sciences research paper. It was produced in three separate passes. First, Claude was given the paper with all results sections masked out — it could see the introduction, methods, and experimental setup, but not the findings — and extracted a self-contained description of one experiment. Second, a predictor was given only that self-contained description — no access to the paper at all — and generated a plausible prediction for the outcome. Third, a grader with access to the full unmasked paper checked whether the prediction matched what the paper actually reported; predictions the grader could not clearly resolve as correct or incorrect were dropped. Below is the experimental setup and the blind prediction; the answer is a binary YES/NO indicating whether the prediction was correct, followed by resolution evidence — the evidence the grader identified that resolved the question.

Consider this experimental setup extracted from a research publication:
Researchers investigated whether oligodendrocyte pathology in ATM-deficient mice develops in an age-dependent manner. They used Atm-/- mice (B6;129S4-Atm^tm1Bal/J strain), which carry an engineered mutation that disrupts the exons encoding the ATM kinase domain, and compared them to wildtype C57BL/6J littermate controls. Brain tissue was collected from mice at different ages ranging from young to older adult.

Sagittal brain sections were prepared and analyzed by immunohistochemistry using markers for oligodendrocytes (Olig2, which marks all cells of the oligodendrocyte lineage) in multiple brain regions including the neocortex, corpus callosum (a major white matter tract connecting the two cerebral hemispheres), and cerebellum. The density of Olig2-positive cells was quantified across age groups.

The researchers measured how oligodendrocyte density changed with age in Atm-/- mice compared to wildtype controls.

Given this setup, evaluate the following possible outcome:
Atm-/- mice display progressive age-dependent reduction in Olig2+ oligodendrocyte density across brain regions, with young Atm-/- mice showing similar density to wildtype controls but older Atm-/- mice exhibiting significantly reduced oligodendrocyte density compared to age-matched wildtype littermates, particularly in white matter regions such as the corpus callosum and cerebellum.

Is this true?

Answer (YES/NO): NO